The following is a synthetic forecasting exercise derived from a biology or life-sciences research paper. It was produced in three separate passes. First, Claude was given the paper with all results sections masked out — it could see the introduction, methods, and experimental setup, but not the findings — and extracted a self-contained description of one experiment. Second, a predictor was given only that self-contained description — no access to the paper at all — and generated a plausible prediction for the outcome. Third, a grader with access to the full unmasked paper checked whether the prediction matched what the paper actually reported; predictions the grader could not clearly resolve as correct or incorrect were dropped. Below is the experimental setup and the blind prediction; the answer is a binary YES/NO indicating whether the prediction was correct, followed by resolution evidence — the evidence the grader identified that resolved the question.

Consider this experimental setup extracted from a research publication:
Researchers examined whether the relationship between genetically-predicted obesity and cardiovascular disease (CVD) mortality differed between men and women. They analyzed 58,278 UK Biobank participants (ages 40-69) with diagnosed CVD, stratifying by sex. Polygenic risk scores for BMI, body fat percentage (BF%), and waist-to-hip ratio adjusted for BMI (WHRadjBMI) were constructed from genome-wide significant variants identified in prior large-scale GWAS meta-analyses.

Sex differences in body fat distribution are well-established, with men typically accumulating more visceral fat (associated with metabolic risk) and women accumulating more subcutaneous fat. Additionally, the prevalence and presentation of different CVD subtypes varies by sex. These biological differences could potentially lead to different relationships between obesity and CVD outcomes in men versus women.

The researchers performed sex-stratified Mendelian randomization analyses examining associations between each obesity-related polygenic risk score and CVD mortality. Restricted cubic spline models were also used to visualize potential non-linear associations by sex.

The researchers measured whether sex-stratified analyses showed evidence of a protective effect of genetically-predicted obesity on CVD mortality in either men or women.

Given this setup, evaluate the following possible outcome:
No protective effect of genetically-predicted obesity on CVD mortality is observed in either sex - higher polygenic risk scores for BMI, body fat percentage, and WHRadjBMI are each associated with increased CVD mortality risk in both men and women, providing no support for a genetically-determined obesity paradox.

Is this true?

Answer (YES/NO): NO